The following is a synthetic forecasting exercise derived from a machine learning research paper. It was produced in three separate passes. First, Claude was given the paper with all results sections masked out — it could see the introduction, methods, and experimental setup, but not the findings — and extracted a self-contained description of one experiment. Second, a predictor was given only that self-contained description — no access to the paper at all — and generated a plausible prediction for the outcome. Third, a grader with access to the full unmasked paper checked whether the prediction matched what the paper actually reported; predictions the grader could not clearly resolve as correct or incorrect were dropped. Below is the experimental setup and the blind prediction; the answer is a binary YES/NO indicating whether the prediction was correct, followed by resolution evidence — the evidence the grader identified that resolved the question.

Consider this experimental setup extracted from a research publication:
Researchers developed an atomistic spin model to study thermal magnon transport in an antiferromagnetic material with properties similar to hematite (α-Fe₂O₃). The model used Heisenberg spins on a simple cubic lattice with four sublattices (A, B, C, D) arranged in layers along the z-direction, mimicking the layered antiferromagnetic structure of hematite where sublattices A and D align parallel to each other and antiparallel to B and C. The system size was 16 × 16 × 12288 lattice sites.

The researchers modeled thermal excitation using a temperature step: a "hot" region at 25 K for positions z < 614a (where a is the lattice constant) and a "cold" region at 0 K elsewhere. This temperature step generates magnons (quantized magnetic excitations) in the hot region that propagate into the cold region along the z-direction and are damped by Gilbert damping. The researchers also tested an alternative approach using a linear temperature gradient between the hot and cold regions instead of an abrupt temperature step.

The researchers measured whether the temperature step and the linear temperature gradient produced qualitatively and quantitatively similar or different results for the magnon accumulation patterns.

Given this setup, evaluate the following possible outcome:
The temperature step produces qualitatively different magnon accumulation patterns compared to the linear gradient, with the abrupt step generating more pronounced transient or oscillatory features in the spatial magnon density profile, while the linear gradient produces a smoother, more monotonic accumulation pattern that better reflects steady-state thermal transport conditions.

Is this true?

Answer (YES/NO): NO